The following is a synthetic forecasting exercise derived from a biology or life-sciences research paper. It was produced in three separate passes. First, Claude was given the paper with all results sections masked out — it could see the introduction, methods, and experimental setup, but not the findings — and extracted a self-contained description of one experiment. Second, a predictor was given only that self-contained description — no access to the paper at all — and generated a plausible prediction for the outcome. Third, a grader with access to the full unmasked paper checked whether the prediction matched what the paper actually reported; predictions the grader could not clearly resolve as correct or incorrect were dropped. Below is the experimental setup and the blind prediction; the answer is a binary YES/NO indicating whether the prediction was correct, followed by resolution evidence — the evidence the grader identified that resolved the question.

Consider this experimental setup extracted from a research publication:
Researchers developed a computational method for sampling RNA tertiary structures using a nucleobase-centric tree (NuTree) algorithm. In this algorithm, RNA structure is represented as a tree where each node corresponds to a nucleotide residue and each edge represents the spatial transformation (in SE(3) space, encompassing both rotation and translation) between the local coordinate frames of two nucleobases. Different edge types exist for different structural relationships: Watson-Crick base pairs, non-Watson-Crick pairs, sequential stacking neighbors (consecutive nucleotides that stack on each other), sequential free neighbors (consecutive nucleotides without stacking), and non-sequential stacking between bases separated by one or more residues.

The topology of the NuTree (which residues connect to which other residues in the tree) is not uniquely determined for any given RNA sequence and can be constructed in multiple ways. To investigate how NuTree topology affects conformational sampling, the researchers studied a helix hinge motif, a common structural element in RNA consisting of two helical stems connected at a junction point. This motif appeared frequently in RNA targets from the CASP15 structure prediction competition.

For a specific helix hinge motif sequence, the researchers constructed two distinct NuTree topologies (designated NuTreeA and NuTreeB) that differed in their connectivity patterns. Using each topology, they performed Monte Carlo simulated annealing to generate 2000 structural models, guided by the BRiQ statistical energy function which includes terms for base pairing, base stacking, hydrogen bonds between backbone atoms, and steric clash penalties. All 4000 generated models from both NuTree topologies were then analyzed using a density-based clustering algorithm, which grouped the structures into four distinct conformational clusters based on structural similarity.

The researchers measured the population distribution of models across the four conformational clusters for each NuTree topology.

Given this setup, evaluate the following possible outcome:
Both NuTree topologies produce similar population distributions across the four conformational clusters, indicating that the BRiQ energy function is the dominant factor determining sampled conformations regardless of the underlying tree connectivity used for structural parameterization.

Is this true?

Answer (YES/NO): NO